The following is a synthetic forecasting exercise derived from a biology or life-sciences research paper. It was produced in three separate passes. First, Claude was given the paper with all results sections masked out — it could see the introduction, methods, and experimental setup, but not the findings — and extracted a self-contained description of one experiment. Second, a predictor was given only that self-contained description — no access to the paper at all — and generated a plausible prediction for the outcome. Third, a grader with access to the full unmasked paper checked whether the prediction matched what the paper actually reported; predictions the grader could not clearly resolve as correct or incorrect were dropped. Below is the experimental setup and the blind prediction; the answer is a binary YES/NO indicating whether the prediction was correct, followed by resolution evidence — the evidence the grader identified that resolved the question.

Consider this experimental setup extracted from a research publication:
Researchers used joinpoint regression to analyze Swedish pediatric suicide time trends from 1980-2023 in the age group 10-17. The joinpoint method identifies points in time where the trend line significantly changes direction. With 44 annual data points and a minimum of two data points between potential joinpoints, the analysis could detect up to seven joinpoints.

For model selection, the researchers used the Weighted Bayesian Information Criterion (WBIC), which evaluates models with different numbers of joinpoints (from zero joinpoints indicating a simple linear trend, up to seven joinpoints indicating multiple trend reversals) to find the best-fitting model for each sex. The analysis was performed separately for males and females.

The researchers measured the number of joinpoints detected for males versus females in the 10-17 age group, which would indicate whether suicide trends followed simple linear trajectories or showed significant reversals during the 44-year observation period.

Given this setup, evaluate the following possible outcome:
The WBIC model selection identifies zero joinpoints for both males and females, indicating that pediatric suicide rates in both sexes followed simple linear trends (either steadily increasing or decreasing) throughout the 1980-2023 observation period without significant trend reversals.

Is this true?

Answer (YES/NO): YES